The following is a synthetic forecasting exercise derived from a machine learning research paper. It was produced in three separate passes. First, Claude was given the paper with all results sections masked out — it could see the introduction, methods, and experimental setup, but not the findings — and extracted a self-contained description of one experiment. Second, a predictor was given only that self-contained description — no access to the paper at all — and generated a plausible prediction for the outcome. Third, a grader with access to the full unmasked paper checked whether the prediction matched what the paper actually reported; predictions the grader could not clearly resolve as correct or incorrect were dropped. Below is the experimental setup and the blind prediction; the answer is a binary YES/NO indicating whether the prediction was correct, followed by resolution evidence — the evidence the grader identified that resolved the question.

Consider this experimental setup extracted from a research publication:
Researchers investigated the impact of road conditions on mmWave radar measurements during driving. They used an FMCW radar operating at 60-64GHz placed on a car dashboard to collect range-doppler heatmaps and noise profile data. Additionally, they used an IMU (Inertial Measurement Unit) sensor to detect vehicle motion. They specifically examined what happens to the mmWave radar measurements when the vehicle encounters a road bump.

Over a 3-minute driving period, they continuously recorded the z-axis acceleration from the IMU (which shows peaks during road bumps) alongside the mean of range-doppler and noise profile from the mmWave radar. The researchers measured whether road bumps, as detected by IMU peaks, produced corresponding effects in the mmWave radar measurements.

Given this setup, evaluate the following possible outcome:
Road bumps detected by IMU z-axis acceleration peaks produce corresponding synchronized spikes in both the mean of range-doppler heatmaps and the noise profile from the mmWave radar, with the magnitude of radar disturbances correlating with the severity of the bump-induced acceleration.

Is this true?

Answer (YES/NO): NO